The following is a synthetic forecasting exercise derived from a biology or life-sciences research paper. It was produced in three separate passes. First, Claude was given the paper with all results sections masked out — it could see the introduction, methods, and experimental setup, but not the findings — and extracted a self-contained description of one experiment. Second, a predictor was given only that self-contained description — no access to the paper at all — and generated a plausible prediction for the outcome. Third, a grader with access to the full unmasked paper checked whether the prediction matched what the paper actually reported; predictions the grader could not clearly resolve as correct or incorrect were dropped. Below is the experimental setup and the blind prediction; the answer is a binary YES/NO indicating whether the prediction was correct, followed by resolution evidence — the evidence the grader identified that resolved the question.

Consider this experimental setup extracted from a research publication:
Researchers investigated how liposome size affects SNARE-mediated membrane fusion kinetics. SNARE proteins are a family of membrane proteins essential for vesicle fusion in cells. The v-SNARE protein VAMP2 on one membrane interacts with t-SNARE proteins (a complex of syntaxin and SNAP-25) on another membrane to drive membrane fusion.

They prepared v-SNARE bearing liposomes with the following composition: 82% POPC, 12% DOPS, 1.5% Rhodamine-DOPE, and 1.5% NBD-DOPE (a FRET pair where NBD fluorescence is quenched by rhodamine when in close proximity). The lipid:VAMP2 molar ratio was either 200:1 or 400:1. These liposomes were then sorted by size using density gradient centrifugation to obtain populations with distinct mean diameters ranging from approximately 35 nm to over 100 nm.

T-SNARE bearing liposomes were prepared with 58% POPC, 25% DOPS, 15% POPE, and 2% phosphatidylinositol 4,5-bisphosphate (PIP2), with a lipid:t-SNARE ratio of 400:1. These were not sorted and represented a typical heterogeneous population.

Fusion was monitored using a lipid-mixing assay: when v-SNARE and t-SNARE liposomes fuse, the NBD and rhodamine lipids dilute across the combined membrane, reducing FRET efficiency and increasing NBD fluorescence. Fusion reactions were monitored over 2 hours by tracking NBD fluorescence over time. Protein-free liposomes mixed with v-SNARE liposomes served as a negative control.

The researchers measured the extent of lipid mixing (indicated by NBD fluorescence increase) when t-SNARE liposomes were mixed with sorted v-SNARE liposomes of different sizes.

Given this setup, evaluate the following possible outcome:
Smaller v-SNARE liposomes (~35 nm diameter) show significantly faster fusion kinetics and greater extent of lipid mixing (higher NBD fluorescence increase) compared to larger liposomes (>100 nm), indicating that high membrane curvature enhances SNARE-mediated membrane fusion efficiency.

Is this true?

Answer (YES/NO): NO